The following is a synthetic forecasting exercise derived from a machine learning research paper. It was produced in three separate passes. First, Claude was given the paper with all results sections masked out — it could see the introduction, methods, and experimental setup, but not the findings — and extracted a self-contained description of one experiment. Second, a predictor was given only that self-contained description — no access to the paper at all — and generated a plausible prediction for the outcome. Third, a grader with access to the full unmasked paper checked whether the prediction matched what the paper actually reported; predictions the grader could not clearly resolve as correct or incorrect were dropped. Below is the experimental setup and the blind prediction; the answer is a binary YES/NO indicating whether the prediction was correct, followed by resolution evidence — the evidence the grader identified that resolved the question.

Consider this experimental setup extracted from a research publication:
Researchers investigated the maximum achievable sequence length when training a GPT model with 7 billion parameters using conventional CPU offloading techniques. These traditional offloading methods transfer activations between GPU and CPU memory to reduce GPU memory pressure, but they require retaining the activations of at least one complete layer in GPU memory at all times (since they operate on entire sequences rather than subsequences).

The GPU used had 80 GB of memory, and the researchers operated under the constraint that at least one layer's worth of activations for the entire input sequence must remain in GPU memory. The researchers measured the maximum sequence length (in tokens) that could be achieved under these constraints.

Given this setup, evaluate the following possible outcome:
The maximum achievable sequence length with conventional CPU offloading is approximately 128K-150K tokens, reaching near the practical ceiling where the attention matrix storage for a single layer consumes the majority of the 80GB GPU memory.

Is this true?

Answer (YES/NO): YES